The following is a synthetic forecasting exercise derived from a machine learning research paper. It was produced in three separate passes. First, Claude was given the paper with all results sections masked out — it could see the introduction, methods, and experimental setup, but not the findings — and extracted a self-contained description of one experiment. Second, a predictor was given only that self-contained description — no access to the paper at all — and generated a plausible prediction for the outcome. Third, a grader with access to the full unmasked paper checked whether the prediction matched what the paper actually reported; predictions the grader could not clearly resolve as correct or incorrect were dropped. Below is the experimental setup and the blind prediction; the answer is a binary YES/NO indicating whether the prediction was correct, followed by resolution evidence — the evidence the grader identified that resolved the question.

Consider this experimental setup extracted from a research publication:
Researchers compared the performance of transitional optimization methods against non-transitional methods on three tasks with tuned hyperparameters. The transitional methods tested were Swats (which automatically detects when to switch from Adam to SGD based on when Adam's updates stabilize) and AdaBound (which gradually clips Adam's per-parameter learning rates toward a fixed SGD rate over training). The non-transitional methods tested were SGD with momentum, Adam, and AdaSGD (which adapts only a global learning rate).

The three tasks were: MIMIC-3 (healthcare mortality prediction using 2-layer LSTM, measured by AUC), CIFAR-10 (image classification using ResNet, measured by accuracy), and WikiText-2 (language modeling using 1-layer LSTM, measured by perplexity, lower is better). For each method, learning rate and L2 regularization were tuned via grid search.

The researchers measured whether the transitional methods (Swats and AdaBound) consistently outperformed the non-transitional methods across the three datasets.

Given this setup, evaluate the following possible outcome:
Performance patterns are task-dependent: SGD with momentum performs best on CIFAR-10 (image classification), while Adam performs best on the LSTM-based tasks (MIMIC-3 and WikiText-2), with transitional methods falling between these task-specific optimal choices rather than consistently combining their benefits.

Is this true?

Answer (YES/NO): NO